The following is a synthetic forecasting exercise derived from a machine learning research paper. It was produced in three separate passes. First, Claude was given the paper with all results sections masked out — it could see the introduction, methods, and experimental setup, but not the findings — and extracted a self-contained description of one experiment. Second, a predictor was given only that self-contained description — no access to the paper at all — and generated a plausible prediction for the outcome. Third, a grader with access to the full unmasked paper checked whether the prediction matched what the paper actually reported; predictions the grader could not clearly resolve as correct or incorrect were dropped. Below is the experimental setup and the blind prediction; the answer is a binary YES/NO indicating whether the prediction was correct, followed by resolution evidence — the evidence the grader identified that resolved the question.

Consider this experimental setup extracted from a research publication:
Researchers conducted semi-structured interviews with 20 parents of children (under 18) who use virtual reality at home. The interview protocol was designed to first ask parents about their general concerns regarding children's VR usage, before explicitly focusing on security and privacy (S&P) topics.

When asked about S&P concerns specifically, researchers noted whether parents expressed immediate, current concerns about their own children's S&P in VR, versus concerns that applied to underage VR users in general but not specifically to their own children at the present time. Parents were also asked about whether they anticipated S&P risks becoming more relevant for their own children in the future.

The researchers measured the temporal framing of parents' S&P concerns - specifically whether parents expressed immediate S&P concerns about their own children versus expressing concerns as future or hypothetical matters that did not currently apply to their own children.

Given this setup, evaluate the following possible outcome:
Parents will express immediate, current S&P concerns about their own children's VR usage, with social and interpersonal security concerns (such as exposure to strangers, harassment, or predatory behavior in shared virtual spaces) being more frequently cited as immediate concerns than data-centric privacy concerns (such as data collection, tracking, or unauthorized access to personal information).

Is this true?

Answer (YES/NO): NO